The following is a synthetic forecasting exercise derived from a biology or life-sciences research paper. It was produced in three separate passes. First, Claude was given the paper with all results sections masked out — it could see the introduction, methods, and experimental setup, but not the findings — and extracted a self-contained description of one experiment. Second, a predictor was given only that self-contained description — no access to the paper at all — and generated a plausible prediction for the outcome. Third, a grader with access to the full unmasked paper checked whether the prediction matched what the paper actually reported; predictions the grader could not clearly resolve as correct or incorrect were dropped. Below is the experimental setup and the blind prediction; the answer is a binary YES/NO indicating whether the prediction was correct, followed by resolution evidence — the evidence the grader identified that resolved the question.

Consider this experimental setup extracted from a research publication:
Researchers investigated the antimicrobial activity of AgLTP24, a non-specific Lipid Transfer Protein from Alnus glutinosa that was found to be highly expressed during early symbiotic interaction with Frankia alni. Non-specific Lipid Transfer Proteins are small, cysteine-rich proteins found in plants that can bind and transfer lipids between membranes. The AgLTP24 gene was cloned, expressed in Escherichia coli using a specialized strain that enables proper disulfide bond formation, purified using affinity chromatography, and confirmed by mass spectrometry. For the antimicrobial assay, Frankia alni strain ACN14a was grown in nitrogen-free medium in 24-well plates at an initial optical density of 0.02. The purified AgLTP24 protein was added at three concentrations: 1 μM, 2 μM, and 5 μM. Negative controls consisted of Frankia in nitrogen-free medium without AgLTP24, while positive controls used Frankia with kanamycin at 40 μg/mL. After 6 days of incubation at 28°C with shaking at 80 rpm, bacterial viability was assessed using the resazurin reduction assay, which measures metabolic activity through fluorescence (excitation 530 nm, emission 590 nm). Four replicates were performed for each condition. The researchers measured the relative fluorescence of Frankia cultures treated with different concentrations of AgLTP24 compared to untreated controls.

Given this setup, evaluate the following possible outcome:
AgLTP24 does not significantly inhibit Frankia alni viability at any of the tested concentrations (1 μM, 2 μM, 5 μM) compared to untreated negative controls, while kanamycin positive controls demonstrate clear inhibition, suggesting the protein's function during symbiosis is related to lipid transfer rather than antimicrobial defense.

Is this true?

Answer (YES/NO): NO